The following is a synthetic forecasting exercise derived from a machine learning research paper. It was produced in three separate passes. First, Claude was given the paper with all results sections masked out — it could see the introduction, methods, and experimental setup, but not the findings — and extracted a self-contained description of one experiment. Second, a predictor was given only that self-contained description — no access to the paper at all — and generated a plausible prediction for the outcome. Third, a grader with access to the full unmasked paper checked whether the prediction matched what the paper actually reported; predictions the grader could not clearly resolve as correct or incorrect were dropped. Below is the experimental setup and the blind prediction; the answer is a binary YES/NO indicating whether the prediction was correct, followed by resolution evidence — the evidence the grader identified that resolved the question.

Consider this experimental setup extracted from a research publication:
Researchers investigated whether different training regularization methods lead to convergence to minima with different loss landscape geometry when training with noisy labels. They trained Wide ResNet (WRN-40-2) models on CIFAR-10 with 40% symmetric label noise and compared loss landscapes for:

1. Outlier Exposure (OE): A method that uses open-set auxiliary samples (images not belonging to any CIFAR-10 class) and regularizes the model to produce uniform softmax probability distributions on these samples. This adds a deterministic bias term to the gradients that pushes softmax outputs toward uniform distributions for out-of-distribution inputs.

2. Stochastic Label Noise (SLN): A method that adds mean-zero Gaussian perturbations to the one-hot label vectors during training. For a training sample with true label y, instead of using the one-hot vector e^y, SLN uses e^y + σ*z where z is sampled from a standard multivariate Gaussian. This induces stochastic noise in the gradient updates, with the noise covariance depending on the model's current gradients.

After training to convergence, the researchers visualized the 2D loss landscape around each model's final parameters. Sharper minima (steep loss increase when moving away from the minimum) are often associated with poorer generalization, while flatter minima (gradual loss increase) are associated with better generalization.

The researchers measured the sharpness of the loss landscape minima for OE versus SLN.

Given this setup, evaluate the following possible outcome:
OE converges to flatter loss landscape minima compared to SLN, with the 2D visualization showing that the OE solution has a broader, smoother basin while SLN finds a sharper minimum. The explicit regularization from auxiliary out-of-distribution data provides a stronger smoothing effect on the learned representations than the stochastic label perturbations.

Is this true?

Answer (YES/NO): NO